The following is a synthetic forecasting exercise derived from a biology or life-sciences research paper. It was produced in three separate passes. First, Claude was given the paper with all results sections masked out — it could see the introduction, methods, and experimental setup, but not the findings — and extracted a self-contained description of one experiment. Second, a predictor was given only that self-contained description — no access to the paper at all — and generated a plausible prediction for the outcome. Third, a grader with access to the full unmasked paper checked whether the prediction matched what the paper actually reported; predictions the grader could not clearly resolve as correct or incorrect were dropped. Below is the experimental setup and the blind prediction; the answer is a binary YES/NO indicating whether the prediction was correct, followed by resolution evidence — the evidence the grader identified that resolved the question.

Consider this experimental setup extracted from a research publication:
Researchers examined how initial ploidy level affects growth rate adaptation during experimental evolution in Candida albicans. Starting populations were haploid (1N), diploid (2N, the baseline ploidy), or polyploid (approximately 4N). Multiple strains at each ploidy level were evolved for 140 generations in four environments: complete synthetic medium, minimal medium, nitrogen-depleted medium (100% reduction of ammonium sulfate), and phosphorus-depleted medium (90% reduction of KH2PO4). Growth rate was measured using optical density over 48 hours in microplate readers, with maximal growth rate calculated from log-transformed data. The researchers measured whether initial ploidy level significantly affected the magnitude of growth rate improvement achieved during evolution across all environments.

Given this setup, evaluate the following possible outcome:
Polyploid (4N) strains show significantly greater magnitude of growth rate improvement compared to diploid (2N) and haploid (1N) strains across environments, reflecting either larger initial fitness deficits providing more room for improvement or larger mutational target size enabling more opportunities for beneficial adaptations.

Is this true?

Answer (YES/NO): NO